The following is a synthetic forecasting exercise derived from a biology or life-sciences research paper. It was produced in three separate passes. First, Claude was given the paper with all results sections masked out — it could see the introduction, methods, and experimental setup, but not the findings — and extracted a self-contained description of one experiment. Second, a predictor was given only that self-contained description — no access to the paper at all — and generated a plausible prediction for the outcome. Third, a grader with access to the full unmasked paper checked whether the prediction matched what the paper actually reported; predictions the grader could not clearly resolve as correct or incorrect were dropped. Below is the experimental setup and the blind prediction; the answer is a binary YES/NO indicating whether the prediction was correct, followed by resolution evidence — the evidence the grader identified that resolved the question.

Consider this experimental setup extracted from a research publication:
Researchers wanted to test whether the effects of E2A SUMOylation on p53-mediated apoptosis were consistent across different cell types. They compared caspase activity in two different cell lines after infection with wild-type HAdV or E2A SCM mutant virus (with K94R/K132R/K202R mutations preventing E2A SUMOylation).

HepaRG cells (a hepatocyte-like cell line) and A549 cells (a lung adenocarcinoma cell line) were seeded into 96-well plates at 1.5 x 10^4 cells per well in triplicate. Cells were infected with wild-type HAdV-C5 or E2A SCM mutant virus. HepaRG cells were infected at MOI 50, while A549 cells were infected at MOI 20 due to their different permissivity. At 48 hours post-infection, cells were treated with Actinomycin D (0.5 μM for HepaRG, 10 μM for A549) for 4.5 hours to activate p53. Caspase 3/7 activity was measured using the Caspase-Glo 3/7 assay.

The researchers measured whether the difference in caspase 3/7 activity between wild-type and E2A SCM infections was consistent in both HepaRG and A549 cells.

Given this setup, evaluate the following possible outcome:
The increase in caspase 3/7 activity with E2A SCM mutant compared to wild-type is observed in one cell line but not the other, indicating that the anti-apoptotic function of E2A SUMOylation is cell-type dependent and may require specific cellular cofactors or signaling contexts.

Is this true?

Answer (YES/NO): NO